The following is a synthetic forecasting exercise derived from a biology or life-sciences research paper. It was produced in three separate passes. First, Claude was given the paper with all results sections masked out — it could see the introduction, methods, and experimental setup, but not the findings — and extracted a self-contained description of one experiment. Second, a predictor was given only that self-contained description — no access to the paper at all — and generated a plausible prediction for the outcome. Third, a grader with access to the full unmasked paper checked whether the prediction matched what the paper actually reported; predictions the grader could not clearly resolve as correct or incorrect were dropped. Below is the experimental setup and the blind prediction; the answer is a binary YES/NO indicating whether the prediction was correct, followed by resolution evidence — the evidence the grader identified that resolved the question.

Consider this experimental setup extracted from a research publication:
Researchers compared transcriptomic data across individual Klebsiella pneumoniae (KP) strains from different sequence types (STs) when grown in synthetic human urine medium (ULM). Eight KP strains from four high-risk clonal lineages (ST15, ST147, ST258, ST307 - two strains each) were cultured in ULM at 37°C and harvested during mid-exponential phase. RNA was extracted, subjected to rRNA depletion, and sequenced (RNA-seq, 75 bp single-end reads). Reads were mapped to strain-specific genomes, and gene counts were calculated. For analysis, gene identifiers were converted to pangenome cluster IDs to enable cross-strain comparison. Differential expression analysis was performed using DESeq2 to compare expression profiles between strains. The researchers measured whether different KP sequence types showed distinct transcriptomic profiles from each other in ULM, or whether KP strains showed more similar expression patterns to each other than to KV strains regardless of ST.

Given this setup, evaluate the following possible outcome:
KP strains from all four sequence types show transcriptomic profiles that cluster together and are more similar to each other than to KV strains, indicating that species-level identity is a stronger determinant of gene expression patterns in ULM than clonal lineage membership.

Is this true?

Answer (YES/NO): YES